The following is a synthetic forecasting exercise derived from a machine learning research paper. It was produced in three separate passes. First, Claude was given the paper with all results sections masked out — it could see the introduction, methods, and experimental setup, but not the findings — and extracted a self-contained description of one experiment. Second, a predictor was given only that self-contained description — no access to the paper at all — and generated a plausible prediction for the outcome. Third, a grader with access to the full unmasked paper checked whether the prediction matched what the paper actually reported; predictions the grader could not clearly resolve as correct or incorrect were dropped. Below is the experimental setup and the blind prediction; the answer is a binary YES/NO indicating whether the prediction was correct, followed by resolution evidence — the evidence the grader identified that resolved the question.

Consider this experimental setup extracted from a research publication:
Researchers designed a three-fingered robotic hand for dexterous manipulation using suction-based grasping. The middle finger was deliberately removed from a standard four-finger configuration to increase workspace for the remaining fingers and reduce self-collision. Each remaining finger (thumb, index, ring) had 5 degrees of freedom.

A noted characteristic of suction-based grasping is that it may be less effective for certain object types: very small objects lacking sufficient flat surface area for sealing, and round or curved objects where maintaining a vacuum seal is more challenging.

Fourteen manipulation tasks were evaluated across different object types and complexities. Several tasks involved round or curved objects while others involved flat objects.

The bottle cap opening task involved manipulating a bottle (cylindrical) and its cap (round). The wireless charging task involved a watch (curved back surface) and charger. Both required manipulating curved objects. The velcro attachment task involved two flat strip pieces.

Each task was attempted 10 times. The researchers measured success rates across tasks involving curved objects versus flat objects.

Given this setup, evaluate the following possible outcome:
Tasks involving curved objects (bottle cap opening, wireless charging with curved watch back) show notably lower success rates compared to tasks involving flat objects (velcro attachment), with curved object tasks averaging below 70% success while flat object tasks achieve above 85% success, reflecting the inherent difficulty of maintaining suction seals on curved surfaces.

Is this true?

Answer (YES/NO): NO